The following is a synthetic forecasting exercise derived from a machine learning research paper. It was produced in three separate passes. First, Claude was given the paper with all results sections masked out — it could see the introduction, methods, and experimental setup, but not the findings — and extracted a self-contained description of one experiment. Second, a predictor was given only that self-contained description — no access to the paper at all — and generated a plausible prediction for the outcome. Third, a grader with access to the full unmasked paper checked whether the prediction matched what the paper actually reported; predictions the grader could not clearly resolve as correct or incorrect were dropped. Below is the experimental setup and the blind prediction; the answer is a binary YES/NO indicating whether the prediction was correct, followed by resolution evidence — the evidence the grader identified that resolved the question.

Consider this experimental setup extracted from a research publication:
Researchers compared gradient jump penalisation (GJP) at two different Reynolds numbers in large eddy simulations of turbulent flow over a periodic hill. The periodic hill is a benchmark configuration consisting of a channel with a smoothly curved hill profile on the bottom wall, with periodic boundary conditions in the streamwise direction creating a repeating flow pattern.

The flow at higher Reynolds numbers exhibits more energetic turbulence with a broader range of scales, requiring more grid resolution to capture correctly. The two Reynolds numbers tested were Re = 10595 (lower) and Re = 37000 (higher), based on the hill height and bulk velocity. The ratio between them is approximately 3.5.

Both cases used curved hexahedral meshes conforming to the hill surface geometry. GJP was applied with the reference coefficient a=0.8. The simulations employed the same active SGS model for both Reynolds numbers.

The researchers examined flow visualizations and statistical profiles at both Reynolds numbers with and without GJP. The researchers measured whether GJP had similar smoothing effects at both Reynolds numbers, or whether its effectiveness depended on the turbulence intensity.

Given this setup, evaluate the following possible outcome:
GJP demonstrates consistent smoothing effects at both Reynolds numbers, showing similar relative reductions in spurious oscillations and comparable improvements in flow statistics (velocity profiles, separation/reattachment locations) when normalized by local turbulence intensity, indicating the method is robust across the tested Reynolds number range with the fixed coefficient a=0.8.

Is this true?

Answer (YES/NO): NO